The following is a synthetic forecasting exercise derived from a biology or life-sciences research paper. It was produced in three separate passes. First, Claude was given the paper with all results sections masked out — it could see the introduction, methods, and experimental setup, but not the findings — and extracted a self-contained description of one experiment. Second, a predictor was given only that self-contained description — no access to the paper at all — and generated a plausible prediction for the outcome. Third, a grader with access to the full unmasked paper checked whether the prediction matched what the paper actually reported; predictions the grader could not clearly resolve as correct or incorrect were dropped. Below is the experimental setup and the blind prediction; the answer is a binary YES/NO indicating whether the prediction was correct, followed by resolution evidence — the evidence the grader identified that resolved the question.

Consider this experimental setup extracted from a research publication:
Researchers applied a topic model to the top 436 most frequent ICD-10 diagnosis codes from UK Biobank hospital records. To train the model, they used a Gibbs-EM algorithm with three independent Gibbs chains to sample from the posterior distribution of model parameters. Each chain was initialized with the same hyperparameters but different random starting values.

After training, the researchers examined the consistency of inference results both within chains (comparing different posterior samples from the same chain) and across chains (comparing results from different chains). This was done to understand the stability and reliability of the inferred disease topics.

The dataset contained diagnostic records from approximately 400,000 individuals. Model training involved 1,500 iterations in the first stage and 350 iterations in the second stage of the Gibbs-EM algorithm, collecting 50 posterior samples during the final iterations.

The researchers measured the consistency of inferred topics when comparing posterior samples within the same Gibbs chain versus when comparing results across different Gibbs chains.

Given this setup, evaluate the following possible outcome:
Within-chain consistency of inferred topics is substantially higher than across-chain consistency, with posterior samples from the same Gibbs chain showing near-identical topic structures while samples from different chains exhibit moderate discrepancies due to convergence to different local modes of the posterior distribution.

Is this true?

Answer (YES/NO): NO